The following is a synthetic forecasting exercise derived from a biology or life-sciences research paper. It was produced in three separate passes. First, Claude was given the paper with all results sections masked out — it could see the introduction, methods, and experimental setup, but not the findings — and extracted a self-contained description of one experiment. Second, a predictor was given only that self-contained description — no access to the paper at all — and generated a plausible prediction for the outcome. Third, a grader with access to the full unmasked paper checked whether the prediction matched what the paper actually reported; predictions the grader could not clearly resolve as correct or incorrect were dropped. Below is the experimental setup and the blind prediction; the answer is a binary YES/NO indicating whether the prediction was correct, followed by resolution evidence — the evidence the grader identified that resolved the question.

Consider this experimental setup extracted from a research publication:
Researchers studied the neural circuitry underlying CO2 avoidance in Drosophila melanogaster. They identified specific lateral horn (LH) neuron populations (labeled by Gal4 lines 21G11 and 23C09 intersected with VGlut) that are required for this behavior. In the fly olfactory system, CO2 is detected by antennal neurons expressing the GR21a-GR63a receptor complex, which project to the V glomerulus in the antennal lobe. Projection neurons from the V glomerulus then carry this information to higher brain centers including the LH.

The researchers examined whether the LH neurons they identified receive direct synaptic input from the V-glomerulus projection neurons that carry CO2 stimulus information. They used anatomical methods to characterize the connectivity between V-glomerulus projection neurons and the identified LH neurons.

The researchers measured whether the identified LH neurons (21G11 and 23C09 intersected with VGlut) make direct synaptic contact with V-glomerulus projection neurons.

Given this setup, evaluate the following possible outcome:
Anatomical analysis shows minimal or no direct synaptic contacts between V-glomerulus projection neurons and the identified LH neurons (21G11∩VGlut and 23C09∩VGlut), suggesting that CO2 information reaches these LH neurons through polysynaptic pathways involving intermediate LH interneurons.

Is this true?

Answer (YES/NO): YES